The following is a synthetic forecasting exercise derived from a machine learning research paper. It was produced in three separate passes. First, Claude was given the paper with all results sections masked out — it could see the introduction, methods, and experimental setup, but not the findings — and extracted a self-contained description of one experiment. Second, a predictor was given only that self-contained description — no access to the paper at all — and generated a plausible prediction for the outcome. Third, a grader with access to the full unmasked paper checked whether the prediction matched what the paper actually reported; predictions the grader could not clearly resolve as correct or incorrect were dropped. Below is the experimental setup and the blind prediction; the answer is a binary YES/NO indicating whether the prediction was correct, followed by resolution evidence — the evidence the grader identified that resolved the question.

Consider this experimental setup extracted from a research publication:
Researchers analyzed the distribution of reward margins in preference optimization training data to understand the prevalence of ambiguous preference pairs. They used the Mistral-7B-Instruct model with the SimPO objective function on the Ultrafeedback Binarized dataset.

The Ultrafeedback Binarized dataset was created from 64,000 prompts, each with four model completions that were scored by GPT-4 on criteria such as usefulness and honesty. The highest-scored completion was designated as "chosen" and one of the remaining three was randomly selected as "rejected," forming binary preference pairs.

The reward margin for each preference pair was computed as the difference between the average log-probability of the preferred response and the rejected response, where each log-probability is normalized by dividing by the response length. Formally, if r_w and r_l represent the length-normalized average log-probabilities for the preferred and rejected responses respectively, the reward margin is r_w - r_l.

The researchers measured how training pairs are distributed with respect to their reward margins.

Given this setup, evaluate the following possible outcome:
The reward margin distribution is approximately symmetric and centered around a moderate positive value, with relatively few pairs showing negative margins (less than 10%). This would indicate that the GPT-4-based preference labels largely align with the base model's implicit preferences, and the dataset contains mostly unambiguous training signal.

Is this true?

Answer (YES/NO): NO